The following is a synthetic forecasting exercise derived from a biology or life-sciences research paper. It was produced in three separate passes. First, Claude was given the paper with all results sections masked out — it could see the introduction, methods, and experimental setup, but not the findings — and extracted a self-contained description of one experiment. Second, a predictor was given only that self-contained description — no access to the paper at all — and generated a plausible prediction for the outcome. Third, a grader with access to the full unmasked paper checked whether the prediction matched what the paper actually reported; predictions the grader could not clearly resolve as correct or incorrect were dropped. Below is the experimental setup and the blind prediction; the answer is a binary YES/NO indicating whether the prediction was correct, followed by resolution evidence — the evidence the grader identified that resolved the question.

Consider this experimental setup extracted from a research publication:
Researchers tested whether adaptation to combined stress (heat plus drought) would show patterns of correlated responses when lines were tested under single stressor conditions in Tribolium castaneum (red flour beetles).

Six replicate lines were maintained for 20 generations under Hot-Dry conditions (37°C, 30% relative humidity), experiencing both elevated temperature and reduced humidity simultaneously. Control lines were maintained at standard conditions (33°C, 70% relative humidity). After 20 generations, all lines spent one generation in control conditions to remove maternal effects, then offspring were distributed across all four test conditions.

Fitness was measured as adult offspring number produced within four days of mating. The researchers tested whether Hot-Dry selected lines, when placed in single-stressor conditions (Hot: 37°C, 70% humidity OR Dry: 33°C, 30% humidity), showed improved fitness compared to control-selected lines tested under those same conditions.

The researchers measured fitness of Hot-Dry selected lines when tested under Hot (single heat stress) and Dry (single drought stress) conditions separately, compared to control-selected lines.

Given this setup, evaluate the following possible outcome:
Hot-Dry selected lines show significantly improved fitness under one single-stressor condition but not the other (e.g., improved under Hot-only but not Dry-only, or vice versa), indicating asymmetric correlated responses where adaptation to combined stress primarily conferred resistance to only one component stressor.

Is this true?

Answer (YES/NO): YES